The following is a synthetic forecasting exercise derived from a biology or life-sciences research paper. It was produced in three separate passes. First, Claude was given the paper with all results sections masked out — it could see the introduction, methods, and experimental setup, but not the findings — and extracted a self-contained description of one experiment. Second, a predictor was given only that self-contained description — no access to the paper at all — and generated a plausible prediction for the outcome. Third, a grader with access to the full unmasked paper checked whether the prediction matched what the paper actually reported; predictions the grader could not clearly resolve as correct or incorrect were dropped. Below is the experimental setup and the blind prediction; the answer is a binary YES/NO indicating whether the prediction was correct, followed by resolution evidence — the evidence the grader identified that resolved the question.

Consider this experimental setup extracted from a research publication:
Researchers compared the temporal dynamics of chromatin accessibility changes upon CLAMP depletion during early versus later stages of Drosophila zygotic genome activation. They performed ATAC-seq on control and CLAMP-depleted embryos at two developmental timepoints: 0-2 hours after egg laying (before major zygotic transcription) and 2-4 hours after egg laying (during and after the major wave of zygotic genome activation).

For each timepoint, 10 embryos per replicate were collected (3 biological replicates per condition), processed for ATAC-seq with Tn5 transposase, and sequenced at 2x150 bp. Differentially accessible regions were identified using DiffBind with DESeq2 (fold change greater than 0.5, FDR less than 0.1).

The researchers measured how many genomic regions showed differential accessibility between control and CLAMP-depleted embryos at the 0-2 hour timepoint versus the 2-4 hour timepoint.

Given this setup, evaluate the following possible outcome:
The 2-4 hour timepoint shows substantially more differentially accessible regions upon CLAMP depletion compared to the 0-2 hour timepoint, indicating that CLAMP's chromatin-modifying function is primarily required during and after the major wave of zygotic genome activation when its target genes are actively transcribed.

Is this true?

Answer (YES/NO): NO